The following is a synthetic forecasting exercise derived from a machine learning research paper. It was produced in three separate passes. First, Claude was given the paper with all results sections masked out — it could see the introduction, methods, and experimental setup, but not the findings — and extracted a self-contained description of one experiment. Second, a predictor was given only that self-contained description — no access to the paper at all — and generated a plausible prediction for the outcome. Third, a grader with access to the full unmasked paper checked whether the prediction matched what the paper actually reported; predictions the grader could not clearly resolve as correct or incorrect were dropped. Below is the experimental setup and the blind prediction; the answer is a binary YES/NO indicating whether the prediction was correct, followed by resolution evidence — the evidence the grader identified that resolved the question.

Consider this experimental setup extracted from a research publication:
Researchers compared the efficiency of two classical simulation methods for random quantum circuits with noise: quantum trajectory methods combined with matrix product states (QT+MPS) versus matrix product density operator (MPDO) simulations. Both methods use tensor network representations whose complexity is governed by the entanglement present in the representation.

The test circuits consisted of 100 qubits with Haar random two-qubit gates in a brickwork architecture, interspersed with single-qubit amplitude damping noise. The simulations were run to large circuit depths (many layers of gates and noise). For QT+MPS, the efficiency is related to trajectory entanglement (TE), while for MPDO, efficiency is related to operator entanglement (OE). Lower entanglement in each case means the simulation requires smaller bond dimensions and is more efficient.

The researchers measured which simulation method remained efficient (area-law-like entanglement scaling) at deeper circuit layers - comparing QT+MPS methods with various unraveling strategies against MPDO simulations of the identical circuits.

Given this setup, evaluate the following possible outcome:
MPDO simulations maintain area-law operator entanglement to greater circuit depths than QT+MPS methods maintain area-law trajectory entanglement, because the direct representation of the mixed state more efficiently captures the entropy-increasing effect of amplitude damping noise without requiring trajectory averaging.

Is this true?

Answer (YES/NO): YES